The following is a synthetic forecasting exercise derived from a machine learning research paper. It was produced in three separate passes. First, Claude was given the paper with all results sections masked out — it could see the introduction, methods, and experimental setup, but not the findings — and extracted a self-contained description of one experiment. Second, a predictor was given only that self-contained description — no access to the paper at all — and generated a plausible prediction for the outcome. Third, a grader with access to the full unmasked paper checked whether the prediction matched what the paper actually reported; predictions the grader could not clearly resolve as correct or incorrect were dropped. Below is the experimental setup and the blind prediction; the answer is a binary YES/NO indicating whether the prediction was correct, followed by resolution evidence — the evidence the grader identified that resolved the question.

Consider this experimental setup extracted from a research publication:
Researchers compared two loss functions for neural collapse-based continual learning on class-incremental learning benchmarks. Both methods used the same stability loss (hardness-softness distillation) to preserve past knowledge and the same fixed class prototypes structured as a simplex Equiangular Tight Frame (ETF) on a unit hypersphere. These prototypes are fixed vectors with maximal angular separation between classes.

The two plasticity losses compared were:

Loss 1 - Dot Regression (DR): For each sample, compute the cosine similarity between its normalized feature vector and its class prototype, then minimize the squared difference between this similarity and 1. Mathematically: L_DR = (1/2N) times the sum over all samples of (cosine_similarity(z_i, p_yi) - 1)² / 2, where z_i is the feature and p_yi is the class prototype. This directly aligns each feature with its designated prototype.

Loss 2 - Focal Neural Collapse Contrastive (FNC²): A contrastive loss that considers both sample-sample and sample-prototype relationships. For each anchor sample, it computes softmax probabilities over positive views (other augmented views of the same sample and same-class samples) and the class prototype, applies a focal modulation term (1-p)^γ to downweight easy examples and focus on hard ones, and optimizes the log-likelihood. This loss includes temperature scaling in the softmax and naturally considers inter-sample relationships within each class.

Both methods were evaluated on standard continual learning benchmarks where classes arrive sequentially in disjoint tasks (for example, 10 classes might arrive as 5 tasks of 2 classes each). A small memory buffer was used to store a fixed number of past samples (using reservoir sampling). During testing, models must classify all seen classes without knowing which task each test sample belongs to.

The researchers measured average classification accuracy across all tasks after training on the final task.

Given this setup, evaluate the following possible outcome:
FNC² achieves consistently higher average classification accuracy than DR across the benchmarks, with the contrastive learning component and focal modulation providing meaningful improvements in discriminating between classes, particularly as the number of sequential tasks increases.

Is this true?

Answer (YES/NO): NO